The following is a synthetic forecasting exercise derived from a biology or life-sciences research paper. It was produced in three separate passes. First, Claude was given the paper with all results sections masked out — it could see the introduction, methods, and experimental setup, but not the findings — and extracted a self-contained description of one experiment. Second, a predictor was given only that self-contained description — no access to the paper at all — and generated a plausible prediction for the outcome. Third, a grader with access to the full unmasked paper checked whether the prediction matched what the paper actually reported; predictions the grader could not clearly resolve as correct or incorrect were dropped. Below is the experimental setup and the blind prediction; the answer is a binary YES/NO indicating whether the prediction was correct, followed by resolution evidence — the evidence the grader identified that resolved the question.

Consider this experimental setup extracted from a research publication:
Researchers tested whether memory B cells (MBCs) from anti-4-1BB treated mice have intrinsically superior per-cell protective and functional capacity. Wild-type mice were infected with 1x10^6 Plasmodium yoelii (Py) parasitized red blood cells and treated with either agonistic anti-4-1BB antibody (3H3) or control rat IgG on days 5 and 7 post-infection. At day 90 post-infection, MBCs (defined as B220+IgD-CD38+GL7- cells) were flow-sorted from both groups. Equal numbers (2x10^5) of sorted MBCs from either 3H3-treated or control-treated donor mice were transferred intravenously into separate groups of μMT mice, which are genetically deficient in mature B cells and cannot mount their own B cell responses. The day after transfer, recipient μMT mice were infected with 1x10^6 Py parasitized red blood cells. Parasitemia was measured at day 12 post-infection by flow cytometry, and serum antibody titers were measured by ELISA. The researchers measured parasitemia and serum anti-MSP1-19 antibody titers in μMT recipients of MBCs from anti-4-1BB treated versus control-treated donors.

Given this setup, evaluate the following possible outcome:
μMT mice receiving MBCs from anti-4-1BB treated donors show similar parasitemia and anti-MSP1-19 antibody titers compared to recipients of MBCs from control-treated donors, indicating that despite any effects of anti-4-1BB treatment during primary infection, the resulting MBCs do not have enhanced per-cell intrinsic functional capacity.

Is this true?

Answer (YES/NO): NO